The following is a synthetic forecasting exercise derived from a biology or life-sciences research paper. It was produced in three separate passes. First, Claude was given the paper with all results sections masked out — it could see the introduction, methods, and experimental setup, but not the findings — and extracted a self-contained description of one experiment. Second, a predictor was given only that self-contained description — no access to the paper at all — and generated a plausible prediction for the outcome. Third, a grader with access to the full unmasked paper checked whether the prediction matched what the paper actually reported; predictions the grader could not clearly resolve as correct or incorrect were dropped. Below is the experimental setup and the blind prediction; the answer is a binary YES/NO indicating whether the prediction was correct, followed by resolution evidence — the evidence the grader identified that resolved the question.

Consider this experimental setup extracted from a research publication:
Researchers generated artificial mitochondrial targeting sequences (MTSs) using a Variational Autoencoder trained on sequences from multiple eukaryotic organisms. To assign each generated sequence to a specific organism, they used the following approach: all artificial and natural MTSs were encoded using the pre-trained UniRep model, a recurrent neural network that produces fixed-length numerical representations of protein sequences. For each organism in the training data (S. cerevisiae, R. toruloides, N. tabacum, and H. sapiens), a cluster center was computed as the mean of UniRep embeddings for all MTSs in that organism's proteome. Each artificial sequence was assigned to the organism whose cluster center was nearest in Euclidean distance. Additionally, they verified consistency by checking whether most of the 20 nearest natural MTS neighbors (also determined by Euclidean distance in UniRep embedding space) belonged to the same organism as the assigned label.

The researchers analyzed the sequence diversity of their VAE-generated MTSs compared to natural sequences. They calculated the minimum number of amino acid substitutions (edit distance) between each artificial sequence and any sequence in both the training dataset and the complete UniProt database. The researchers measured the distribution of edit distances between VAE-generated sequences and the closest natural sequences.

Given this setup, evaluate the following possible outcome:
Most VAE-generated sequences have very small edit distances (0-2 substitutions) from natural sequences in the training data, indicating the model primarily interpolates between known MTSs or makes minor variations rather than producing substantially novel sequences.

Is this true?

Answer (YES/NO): NO